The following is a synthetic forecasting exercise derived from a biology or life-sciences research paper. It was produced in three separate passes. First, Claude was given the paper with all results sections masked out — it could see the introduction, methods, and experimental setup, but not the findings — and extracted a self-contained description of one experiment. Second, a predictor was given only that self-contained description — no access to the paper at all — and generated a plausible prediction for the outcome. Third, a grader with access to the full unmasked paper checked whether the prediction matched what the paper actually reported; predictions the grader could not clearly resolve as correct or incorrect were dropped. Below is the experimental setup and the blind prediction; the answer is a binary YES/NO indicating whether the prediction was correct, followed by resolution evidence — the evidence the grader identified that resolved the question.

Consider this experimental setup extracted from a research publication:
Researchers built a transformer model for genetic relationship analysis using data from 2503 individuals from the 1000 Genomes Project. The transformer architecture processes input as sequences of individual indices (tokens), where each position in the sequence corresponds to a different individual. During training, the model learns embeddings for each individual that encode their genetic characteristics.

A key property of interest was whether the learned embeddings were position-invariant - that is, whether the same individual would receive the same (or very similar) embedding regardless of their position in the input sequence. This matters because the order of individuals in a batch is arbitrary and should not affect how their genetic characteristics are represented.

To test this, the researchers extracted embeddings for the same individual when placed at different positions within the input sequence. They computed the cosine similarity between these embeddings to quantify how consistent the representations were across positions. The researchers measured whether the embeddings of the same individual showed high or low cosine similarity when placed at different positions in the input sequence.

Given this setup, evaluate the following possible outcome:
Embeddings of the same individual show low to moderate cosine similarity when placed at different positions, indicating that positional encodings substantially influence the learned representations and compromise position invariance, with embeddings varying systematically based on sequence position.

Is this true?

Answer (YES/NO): NO